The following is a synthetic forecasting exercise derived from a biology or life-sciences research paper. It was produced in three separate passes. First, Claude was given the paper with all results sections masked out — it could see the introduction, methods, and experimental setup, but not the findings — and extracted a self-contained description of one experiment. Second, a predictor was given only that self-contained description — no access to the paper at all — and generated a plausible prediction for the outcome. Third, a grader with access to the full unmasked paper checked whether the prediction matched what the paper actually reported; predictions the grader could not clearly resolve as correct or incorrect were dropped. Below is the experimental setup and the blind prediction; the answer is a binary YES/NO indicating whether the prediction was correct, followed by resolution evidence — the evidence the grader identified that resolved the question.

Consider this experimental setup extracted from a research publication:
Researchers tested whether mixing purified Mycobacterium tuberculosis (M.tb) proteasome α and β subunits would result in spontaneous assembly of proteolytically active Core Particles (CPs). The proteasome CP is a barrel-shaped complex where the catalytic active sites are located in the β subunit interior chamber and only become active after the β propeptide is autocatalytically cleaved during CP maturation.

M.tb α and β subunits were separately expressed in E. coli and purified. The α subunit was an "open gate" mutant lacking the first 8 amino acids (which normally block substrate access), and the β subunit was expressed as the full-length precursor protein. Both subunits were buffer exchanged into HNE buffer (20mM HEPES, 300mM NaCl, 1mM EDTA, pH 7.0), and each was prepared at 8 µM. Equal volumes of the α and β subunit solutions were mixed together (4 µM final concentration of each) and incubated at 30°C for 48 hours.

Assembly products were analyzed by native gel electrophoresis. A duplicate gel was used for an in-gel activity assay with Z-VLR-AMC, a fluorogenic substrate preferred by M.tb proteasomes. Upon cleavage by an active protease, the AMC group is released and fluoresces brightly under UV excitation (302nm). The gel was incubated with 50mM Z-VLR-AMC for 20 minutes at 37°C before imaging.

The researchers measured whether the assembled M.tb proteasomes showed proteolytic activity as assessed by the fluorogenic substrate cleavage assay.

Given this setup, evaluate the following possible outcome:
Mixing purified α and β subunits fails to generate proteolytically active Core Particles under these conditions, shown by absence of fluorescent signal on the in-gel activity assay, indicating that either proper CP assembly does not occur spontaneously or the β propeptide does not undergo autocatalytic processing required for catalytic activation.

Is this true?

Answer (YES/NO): NO